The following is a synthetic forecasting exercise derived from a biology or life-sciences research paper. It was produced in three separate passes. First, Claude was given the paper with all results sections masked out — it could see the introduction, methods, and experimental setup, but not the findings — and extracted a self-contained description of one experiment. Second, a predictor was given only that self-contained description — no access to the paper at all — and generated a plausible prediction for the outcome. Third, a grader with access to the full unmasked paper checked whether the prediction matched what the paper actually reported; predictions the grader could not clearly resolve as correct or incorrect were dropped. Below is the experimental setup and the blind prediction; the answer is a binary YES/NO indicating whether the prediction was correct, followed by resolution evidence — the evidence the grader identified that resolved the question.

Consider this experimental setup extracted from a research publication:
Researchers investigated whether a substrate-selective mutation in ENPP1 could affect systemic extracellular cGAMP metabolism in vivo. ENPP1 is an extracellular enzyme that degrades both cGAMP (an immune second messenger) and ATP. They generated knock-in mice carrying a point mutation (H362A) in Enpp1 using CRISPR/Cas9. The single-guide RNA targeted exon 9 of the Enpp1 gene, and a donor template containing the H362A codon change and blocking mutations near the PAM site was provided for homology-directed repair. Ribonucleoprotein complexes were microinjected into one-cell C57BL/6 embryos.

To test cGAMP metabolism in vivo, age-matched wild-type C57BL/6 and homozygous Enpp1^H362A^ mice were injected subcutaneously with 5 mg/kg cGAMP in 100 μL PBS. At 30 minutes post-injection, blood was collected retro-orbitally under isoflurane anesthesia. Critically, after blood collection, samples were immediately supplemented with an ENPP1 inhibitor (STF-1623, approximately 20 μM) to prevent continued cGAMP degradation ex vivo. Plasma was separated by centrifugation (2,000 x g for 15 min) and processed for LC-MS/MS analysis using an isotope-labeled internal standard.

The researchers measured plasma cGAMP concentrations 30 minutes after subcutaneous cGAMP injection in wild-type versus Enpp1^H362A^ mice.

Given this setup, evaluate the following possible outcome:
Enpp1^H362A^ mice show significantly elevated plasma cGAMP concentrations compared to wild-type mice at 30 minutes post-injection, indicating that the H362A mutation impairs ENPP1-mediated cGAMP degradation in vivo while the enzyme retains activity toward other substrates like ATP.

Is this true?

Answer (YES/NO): YES